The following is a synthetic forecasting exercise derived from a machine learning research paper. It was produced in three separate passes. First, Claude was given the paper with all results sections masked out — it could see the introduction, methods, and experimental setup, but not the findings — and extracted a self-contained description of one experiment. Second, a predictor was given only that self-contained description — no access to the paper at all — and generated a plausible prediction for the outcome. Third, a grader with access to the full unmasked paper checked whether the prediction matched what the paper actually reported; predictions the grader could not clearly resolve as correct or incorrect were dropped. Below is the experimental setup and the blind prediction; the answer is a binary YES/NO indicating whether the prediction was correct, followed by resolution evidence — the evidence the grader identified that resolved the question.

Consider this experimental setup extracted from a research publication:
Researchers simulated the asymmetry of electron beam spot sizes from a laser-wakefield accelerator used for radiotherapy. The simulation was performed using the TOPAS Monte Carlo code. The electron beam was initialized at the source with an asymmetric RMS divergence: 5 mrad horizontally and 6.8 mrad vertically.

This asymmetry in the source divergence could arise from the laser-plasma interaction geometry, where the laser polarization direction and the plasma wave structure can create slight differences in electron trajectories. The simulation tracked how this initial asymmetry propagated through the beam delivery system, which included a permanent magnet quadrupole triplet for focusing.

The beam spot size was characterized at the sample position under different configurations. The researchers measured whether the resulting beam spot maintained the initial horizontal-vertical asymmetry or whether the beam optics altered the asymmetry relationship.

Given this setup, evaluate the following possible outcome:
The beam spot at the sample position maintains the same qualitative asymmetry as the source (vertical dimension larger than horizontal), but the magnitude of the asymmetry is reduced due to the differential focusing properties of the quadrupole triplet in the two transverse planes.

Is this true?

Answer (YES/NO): NO